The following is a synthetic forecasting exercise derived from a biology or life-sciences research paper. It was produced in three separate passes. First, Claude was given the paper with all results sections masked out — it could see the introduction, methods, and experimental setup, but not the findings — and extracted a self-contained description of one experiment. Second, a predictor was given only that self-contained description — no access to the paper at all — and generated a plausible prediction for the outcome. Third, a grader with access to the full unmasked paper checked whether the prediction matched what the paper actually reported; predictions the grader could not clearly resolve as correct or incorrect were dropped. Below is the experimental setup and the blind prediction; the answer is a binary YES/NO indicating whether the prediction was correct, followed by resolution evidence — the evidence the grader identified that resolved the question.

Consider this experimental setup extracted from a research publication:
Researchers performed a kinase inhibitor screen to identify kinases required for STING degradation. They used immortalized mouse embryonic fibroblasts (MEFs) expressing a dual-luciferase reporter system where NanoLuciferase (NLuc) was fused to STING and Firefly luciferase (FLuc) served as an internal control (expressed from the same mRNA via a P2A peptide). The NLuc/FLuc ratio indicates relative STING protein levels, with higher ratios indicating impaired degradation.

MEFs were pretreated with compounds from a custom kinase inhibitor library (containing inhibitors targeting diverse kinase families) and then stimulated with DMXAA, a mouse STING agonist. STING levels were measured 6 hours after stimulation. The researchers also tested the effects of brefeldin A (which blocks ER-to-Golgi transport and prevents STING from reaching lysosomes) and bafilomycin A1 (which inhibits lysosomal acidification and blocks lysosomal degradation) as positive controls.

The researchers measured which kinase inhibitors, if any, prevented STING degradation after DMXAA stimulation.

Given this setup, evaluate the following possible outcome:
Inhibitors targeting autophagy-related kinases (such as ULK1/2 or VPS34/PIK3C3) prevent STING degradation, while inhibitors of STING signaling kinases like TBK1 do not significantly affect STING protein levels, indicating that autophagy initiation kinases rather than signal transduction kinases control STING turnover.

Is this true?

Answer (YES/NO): NO